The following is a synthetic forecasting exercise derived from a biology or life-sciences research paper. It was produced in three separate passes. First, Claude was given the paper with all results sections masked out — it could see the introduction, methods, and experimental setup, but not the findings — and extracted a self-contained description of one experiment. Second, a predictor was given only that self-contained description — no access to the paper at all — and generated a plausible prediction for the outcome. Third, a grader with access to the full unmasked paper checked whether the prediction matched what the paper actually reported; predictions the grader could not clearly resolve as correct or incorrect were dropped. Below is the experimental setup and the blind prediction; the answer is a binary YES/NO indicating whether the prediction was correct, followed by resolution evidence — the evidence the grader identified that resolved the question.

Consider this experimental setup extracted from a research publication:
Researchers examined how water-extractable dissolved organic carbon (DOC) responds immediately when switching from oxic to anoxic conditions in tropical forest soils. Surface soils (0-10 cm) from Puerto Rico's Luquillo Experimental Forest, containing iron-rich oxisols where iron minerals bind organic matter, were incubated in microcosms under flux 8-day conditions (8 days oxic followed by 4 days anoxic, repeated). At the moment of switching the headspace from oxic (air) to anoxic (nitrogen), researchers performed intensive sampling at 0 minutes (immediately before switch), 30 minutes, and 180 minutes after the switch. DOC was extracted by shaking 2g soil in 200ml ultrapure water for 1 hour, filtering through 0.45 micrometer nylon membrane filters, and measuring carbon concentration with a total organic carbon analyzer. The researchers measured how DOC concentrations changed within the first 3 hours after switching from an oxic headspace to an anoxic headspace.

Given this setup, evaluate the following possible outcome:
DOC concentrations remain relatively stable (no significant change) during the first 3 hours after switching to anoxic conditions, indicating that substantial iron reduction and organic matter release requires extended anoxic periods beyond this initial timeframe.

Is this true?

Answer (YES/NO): NO